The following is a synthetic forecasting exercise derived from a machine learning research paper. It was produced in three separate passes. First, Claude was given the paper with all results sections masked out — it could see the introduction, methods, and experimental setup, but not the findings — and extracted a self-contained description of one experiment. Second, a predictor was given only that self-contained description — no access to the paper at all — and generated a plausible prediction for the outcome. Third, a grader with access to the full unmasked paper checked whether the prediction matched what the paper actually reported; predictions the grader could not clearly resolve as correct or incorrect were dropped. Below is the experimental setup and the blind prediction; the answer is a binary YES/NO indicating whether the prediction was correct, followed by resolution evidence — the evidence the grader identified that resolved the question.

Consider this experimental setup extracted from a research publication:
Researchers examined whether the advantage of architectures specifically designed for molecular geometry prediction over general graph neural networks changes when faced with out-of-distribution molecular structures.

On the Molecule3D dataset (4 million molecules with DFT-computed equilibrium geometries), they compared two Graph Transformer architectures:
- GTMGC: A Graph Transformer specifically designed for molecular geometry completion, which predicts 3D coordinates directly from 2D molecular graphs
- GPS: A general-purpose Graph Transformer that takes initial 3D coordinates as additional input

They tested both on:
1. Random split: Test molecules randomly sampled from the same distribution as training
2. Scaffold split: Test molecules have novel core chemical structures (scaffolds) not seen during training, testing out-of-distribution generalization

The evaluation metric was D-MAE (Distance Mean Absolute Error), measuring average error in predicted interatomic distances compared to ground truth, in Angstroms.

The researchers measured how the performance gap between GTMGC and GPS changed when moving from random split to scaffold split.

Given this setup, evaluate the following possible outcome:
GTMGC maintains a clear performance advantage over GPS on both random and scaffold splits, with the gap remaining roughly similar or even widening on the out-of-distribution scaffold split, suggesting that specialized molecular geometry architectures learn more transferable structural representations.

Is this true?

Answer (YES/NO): YES